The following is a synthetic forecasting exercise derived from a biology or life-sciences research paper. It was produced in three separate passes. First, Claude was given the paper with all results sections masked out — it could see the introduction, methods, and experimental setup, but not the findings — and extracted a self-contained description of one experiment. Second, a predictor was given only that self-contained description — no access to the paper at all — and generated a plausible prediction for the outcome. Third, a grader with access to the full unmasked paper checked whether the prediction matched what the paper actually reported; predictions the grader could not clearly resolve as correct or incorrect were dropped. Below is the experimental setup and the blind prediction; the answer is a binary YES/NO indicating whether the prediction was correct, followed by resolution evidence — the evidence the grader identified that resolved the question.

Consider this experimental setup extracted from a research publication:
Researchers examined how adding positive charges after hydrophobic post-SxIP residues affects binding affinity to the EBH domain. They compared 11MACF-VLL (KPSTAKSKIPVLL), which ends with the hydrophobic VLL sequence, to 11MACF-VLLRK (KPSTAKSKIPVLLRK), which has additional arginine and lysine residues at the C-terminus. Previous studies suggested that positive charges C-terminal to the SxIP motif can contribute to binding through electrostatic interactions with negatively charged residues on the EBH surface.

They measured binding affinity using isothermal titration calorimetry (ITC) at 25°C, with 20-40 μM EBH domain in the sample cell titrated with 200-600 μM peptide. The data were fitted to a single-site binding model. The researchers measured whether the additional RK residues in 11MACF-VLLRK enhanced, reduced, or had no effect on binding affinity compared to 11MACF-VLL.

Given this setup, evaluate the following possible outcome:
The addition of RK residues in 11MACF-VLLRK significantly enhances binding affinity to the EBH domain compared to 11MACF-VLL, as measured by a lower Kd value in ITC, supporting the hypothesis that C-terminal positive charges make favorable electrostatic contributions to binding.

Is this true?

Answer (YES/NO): YES